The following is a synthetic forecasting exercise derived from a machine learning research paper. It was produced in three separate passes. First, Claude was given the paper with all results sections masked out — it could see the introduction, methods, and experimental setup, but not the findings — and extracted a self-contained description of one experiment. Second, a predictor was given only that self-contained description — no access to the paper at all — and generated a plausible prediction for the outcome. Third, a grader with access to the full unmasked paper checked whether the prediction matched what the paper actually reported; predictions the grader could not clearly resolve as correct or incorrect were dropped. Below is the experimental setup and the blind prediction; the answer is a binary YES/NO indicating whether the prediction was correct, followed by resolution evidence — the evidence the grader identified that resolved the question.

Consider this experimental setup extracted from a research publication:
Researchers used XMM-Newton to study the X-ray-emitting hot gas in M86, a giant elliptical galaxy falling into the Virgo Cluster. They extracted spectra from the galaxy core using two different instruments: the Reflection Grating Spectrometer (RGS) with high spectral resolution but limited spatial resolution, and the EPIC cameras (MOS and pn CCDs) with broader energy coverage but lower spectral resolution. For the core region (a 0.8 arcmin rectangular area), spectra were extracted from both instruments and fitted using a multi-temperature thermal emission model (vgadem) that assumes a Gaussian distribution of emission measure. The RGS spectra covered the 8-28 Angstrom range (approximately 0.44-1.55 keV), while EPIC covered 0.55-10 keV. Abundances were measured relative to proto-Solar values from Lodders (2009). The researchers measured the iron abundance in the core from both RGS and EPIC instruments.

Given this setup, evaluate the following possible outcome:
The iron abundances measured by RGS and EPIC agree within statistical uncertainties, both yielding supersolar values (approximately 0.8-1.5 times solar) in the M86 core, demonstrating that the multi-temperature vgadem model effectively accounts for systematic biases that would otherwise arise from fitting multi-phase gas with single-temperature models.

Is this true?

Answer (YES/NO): NO